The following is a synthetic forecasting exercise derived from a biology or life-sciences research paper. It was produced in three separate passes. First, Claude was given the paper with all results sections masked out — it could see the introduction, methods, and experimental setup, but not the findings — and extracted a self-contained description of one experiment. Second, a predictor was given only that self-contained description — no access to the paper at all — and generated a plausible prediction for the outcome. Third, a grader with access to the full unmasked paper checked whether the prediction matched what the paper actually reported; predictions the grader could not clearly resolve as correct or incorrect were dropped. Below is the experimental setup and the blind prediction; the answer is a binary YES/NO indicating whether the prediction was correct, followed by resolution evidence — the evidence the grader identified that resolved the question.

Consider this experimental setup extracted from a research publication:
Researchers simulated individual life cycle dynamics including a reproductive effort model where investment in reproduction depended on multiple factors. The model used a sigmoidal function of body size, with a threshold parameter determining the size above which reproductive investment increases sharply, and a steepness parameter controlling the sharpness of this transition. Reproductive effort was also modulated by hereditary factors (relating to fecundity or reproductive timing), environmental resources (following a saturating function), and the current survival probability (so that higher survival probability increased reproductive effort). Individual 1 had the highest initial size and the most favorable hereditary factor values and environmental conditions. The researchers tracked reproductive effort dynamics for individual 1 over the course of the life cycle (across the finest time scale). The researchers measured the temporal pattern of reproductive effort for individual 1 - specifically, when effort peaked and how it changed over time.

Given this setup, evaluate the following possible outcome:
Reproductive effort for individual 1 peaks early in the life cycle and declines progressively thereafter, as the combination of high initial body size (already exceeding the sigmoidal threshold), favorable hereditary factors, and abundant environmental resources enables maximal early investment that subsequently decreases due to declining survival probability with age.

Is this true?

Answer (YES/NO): NO